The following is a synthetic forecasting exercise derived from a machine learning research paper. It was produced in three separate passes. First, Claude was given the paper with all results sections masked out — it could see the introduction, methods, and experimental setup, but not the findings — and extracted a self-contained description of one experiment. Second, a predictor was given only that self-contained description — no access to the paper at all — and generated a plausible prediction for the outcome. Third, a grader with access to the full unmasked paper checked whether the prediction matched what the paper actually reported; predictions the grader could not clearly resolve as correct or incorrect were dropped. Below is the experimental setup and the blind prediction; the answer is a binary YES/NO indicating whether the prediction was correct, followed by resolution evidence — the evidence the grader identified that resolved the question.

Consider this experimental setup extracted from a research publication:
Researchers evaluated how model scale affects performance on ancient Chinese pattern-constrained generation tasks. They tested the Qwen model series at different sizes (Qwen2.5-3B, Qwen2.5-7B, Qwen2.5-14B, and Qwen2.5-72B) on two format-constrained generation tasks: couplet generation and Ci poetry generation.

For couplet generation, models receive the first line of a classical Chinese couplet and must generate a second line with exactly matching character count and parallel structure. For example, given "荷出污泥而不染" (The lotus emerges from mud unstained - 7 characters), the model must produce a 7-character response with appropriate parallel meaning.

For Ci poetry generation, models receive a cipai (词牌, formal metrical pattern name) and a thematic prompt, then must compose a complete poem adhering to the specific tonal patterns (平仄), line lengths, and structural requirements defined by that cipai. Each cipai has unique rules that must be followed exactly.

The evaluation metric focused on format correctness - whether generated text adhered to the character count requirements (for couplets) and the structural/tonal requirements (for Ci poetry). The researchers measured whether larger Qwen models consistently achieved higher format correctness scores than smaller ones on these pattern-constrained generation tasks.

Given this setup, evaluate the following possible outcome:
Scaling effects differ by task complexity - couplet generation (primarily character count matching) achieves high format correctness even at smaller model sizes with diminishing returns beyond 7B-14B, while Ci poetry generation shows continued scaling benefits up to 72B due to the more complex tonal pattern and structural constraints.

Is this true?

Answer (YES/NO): NO